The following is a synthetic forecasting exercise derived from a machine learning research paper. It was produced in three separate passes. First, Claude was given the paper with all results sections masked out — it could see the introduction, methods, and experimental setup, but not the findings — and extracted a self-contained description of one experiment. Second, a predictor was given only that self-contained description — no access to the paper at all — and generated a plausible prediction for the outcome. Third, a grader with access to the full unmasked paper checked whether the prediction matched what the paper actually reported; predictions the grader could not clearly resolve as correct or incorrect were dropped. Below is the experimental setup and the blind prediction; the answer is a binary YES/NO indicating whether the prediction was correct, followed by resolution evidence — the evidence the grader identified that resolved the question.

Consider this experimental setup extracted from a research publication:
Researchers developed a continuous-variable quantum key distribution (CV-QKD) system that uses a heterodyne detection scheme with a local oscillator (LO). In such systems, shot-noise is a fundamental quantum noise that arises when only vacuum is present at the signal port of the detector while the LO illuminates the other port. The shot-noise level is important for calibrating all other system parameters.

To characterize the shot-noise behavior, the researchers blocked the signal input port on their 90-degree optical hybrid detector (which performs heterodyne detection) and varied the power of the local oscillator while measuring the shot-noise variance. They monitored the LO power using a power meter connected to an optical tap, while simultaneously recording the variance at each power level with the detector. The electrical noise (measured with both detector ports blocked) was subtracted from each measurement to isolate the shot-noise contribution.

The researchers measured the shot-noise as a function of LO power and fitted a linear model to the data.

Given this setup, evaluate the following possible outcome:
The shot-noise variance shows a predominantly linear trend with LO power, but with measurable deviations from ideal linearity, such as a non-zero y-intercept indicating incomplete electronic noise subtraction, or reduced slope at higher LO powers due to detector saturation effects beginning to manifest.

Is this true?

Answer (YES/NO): NO